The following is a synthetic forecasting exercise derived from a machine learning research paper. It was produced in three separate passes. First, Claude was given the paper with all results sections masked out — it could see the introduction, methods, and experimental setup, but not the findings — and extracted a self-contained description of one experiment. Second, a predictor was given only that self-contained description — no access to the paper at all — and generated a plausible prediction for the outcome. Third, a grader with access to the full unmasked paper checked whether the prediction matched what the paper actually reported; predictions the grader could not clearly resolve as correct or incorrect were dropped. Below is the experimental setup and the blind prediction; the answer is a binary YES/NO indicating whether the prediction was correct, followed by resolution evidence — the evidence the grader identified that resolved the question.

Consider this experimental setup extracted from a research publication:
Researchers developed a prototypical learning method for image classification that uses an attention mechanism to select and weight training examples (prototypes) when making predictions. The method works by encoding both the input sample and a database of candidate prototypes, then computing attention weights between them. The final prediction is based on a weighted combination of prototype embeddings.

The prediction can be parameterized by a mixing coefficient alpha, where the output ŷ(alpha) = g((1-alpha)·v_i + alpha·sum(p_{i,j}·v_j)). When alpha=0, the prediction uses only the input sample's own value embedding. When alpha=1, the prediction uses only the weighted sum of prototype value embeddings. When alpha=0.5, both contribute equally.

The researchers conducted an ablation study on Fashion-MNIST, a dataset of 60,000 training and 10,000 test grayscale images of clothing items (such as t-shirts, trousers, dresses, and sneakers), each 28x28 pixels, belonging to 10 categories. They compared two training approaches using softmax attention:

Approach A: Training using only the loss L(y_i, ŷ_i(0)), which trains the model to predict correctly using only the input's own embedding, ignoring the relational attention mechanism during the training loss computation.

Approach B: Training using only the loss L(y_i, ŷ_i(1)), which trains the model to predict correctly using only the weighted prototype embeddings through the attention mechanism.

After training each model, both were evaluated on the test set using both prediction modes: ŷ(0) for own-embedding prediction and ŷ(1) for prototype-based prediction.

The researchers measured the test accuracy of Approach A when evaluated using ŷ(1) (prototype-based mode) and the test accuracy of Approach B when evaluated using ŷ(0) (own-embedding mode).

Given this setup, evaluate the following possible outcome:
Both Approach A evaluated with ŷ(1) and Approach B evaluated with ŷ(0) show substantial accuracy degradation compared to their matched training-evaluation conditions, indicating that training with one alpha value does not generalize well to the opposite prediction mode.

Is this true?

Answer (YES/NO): YES